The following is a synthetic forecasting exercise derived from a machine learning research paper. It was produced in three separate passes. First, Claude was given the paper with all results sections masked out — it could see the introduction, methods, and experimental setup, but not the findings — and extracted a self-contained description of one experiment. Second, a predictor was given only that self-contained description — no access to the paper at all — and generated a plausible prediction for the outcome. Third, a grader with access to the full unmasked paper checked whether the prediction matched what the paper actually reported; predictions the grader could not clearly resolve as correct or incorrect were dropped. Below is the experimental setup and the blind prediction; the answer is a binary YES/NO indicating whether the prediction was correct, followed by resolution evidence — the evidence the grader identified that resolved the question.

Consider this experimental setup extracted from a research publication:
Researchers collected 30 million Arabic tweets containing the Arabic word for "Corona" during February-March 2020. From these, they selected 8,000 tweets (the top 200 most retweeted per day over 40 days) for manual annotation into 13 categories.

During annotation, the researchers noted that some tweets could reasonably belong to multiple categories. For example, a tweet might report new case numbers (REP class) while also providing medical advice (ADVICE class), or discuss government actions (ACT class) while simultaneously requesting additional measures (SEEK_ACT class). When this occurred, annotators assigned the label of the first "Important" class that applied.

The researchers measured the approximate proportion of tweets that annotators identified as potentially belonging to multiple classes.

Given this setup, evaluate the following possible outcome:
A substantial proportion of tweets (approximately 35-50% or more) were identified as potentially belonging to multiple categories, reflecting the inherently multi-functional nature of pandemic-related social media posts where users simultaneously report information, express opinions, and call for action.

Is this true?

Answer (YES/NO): NO